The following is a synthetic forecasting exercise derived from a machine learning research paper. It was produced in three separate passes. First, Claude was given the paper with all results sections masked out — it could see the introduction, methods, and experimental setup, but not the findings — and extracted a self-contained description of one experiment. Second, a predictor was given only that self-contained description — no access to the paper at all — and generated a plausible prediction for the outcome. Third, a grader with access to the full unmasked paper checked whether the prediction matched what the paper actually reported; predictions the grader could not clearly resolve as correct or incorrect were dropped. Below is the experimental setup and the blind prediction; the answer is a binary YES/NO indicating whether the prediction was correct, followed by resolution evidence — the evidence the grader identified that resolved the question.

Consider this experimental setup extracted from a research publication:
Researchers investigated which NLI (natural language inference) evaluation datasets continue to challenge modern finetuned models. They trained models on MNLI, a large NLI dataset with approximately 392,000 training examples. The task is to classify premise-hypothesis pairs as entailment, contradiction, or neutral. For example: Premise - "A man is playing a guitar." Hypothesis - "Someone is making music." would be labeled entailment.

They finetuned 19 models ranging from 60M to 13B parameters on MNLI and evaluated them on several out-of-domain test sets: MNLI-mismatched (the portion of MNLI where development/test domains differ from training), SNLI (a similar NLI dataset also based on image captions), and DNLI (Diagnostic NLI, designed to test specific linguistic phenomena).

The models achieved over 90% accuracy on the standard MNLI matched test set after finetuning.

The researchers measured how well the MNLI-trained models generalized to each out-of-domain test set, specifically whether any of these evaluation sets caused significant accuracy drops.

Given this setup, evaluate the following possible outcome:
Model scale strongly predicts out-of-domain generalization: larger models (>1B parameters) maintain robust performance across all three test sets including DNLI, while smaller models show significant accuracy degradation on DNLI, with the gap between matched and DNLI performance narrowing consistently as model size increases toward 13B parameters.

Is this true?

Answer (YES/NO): NO